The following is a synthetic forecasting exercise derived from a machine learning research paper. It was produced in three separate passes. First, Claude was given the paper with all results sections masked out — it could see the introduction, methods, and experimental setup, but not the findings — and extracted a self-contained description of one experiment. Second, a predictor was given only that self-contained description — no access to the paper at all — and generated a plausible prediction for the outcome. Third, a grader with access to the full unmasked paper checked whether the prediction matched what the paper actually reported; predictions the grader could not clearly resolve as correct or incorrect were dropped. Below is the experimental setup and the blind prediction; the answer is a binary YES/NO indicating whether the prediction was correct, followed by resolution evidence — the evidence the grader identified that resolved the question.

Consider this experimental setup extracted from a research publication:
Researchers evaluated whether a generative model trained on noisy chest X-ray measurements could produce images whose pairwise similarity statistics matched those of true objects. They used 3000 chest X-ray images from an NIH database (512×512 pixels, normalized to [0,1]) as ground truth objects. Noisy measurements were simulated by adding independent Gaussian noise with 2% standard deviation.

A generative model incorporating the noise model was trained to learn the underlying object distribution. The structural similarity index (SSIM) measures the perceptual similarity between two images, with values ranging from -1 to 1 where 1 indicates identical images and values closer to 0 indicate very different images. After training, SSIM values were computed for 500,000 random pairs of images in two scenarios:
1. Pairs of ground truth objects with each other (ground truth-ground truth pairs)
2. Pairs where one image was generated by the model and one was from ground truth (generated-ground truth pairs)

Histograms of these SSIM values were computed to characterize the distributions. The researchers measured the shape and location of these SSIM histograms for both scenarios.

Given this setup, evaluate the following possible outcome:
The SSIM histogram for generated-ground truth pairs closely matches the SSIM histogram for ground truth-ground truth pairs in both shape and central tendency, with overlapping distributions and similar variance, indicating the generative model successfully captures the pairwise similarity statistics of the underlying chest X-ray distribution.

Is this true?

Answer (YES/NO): YES